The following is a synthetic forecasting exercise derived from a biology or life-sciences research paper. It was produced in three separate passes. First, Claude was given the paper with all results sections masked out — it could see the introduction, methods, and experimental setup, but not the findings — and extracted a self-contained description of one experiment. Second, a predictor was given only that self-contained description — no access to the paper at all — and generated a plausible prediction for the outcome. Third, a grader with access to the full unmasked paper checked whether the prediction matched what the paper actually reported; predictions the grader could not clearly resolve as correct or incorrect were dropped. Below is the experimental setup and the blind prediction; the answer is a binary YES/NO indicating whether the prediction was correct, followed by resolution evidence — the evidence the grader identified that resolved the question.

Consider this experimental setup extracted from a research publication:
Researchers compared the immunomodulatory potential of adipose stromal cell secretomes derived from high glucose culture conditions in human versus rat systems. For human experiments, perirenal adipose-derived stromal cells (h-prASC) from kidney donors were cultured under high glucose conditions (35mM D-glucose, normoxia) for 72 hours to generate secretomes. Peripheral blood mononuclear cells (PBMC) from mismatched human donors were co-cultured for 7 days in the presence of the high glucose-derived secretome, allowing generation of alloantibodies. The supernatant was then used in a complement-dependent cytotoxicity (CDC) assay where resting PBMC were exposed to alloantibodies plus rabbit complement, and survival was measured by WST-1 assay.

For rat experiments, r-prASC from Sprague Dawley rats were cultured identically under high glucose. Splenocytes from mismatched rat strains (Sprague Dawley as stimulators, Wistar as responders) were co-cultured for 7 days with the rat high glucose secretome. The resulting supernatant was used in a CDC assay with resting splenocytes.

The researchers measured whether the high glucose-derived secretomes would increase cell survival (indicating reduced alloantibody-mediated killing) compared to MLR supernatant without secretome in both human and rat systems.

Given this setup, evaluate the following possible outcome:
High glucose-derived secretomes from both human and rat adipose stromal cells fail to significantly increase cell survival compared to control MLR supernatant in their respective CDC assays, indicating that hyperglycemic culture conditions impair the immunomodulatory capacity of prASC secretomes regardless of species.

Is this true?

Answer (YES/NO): NO